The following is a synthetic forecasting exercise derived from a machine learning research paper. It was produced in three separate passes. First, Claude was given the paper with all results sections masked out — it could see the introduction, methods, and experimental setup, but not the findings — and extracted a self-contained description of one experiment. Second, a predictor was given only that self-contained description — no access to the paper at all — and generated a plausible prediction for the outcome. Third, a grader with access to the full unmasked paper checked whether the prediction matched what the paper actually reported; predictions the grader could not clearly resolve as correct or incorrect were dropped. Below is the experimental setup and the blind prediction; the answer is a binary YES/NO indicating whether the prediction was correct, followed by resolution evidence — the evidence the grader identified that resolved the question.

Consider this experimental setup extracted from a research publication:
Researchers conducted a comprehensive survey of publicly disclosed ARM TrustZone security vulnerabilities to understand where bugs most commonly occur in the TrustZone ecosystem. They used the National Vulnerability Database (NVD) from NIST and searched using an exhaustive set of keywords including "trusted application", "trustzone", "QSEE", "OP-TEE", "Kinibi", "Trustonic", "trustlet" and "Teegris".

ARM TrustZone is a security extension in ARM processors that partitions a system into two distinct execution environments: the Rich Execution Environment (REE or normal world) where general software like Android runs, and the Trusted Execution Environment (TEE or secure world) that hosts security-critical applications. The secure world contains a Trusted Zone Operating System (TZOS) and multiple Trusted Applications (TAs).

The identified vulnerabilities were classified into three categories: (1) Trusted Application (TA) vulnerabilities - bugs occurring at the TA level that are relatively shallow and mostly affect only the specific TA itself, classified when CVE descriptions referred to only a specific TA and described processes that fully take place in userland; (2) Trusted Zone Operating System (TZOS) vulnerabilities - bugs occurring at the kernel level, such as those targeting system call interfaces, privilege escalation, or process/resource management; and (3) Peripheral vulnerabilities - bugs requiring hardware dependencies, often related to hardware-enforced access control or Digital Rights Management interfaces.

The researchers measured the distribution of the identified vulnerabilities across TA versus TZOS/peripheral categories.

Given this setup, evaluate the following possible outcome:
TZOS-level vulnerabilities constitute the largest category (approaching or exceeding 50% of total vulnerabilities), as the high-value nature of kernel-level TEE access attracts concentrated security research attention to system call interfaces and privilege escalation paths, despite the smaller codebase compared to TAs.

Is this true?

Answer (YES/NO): NO